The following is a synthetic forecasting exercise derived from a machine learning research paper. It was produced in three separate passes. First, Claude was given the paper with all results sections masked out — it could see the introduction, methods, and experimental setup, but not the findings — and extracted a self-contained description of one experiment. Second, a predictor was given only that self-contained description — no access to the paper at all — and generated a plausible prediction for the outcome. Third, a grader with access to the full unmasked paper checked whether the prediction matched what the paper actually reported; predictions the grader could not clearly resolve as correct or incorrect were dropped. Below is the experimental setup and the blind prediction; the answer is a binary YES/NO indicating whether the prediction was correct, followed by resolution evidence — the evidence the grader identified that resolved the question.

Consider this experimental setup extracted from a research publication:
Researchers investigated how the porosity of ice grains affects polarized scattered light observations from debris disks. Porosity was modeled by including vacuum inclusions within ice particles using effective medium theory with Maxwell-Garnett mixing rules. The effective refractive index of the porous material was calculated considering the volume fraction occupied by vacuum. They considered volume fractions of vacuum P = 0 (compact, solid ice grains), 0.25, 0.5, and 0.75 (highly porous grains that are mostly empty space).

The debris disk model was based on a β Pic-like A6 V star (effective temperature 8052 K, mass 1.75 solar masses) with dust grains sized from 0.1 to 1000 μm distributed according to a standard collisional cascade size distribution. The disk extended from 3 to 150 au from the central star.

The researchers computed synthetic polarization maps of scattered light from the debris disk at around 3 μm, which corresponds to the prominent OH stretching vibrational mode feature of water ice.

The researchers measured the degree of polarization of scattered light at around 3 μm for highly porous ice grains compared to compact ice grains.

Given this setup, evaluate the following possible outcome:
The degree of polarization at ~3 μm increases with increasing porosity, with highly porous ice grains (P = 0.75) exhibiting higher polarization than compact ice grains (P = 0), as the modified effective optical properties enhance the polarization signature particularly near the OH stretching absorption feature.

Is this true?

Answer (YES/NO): YES